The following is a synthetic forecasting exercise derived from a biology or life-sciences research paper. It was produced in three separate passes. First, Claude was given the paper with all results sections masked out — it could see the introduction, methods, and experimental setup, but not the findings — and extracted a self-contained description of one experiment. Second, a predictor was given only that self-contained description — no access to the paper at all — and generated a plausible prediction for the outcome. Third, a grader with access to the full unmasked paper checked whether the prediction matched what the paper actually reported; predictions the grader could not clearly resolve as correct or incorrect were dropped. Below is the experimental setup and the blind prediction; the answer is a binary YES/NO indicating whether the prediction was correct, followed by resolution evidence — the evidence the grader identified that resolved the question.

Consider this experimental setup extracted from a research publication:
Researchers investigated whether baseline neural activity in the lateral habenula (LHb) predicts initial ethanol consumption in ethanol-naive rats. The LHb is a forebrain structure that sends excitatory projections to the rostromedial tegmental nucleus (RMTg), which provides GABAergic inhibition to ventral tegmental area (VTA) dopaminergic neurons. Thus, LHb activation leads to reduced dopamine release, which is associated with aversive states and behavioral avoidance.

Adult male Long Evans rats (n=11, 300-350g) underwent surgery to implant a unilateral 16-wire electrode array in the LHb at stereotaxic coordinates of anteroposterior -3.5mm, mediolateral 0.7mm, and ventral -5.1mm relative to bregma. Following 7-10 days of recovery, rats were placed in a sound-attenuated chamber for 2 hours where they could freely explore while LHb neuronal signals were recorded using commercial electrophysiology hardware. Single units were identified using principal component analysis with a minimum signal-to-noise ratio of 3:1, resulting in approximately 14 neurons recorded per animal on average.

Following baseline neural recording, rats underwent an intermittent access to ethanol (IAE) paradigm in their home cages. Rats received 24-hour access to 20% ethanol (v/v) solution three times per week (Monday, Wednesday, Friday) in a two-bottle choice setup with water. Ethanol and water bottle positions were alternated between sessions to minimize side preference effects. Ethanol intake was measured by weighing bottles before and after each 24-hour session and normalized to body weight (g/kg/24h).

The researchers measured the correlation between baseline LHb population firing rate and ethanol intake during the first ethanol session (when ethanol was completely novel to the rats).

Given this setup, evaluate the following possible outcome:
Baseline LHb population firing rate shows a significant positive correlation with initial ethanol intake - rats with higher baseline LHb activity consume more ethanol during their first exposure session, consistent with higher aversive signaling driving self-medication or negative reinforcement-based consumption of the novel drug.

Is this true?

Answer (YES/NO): NO